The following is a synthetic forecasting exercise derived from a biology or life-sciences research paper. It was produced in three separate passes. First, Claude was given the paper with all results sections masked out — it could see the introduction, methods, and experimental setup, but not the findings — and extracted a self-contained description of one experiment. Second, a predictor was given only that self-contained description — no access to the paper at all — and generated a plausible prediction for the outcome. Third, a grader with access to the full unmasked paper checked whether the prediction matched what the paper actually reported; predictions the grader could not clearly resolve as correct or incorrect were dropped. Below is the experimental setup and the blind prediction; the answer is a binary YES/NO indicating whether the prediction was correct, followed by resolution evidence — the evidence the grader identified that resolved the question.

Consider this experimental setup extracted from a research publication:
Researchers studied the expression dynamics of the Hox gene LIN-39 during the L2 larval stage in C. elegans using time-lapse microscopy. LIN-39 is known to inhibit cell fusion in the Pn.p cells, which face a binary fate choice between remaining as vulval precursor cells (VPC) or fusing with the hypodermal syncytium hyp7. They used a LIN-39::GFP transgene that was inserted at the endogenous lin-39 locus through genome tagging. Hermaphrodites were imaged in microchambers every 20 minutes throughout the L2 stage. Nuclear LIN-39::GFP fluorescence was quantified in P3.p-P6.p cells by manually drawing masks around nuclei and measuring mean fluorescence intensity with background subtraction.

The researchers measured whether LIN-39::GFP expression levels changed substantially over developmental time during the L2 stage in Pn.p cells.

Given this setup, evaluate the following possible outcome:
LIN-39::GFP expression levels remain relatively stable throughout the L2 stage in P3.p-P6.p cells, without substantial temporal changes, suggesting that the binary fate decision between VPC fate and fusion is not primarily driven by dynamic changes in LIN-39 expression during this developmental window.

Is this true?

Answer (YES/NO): YES